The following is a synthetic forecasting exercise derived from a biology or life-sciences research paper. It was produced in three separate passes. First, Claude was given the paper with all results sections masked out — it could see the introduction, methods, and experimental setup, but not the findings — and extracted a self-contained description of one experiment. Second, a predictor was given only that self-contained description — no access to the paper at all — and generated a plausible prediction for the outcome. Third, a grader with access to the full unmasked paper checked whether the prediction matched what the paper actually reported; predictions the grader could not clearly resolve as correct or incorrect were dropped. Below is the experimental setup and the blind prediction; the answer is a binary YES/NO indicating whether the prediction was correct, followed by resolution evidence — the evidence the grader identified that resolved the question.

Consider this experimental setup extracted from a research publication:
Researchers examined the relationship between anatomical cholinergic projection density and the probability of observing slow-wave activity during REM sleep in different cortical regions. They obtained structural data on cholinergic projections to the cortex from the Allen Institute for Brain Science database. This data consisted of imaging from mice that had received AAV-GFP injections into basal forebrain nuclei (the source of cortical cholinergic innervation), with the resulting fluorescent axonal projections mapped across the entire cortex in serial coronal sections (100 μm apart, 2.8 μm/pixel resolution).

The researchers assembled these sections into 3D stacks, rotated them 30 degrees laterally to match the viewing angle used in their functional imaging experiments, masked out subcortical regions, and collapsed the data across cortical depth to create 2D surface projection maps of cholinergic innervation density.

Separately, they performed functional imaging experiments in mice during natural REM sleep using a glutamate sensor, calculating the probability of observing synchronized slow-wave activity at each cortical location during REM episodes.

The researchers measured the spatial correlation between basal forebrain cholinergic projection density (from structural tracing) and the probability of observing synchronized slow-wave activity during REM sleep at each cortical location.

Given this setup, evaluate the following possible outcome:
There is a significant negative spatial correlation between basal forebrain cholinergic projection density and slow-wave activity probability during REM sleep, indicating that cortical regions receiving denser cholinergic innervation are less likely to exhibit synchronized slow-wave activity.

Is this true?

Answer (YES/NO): YES